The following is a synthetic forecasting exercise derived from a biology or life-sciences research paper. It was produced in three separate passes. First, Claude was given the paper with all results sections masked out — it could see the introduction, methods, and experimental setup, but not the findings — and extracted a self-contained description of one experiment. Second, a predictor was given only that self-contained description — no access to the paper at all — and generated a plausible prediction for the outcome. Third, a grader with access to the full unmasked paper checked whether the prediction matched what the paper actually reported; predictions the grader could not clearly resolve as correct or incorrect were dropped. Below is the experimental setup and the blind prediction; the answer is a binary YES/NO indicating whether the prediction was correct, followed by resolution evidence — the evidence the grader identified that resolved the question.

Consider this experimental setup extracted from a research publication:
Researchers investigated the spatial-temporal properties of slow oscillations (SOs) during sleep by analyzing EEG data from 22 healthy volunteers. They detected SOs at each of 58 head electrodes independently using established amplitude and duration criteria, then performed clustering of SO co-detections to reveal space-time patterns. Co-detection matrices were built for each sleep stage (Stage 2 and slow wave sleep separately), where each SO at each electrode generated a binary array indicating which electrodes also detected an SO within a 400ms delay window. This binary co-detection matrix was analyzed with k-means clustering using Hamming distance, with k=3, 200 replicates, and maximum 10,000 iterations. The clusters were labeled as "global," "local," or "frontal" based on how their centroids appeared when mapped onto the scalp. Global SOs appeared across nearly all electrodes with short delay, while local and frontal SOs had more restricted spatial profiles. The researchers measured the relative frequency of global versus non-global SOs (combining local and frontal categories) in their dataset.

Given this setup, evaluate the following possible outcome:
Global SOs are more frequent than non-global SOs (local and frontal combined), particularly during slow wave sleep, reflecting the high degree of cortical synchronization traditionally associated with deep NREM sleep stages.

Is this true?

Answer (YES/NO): NO